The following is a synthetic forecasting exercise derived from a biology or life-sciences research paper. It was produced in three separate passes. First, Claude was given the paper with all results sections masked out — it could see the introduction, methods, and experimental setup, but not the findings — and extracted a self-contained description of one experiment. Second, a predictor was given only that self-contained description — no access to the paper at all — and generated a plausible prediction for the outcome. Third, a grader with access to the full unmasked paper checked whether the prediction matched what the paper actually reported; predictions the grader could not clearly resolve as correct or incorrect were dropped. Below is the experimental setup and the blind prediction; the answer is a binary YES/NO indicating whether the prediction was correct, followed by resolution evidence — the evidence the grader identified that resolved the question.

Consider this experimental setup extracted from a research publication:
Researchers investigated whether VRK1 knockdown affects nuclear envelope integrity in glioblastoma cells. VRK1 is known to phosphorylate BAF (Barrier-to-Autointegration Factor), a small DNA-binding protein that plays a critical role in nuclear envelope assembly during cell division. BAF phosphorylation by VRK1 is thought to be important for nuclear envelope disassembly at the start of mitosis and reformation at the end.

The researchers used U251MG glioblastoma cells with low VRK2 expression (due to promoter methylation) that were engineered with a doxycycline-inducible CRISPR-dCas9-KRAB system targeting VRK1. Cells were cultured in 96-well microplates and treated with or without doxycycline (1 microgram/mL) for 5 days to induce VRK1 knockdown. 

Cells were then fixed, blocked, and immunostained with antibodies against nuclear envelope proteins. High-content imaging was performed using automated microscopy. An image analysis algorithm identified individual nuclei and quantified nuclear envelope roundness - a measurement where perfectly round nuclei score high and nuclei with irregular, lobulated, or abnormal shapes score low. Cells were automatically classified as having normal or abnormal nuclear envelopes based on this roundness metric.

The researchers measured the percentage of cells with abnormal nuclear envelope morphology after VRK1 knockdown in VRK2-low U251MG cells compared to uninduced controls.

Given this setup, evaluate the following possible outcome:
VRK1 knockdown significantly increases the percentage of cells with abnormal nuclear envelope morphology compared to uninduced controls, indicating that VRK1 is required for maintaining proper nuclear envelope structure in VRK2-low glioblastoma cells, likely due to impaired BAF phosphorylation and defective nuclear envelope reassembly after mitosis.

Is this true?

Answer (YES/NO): YES